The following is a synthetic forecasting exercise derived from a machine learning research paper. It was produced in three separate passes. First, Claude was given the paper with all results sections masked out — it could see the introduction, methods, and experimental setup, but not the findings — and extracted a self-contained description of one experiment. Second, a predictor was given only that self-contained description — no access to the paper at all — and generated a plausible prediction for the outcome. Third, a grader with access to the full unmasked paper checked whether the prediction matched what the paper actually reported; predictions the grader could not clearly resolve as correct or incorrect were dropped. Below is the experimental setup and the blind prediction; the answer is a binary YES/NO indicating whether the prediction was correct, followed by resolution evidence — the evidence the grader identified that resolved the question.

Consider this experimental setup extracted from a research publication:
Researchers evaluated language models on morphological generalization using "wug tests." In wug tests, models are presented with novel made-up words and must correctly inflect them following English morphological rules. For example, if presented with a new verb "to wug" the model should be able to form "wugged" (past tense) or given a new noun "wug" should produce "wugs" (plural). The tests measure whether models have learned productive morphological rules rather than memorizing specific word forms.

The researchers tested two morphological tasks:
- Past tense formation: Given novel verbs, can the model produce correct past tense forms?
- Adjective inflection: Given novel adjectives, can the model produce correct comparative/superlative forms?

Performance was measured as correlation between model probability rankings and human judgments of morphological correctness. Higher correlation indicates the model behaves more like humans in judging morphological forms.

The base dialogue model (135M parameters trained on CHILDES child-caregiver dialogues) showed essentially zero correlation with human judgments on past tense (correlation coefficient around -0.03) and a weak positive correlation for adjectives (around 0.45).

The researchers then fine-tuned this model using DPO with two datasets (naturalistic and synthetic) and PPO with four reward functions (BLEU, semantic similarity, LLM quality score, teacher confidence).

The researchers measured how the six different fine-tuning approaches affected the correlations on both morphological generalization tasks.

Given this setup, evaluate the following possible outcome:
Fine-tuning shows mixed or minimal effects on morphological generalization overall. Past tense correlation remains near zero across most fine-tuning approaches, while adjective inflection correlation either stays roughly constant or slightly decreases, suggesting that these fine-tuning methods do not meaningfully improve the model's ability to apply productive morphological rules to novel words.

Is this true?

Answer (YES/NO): NO